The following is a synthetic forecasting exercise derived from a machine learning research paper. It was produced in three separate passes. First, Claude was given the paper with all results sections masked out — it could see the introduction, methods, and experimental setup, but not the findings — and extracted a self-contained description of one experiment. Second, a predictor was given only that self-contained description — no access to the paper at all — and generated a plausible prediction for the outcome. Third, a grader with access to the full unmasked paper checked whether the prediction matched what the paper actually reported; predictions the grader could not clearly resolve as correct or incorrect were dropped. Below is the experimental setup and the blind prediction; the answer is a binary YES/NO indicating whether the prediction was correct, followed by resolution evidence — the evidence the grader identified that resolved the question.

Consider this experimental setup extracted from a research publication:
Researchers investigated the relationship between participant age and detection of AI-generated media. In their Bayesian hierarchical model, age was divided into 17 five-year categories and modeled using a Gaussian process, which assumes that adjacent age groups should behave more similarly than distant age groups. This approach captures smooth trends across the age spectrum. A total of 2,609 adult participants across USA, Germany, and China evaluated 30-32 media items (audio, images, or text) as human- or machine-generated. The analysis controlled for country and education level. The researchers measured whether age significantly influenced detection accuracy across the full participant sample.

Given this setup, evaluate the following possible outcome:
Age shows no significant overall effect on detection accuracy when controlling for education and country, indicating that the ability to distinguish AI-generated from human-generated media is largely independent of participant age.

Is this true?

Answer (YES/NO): NO